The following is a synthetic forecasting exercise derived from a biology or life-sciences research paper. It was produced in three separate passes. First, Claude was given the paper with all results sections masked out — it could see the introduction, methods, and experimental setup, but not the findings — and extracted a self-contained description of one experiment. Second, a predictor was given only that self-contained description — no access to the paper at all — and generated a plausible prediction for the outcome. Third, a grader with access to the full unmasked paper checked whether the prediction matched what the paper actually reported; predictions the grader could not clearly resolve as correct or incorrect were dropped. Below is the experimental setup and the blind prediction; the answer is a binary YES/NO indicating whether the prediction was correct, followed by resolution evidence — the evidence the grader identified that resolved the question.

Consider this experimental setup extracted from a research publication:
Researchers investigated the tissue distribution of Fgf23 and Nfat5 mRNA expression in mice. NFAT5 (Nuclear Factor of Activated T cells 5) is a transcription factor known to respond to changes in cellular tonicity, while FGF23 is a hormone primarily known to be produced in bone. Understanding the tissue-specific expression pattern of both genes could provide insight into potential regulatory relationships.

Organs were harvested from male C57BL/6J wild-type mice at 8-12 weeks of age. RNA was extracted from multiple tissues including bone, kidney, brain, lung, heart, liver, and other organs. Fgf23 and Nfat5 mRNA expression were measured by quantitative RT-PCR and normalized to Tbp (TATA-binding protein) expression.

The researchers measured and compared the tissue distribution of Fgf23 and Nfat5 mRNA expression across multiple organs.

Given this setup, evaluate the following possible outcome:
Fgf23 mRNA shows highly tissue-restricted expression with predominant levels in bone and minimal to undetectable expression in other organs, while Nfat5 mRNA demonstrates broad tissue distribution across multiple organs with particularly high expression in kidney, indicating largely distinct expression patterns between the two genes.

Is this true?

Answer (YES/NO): NO